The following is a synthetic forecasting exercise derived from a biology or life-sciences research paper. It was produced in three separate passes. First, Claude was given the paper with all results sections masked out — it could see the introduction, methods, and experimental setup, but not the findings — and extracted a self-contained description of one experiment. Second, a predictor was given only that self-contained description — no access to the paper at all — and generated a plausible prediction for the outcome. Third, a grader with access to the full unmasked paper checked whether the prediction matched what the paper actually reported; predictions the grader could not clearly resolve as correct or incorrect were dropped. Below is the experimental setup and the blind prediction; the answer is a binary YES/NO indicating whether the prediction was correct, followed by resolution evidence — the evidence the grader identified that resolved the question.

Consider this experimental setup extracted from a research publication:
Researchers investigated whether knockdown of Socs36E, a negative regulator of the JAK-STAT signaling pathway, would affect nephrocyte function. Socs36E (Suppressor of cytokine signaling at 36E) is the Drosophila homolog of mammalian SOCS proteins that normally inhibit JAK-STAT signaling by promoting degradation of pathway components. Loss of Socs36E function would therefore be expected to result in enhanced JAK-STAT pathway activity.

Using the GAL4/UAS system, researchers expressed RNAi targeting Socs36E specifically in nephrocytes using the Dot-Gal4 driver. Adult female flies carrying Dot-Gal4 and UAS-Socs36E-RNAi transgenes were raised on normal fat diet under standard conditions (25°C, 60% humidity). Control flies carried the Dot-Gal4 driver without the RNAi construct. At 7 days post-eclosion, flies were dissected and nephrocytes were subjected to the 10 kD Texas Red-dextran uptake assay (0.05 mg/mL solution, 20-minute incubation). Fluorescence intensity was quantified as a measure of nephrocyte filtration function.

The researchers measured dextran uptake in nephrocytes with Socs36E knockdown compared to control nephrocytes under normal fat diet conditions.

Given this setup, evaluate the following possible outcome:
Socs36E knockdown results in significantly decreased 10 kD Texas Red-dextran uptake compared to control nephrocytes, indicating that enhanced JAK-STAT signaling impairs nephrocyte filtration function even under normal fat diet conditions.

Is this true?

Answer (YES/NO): YES